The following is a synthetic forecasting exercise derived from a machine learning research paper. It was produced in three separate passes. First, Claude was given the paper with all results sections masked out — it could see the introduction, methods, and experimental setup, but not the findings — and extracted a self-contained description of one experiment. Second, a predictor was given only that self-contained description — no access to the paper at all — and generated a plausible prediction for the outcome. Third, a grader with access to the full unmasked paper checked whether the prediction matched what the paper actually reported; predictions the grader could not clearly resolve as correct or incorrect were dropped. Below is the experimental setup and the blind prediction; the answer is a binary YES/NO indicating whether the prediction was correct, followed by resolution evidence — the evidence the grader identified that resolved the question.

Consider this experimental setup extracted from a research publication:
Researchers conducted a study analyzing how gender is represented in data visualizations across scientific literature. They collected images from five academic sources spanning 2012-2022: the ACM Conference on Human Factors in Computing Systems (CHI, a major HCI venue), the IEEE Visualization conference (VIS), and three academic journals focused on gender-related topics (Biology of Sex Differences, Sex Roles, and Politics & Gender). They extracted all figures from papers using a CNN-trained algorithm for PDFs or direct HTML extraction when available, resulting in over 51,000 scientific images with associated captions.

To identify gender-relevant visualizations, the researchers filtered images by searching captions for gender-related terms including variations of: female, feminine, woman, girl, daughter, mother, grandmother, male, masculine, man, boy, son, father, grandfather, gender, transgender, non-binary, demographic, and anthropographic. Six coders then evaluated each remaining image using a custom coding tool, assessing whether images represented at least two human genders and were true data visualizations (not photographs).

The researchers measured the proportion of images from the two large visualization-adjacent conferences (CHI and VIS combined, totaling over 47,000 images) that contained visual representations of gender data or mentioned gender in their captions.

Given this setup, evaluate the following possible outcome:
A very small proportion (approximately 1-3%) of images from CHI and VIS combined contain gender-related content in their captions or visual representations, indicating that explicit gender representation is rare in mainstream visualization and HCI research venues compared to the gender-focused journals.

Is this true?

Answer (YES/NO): NO